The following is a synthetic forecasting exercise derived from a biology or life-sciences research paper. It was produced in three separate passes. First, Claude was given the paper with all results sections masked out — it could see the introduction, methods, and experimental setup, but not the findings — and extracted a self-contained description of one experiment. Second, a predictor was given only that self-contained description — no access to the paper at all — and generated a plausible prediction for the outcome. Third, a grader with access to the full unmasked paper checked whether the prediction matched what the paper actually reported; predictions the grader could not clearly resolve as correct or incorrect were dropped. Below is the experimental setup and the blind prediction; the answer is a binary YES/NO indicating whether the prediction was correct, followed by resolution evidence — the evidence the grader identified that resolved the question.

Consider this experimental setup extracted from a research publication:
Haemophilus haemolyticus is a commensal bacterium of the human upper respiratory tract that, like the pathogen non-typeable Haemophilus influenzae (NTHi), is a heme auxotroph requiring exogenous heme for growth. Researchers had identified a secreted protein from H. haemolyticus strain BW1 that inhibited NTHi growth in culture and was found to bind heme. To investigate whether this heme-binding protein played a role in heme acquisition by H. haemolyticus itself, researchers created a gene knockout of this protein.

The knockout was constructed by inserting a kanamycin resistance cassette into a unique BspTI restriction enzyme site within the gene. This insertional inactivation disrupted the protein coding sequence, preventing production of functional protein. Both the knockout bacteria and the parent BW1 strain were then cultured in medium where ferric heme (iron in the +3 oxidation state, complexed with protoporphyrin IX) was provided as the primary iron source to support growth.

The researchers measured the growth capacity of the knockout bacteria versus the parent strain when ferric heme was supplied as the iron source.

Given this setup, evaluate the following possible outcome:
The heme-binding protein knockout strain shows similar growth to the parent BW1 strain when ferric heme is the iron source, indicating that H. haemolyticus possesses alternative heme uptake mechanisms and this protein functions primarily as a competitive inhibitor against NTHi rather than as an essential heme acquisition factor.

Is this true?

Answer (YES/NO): NO